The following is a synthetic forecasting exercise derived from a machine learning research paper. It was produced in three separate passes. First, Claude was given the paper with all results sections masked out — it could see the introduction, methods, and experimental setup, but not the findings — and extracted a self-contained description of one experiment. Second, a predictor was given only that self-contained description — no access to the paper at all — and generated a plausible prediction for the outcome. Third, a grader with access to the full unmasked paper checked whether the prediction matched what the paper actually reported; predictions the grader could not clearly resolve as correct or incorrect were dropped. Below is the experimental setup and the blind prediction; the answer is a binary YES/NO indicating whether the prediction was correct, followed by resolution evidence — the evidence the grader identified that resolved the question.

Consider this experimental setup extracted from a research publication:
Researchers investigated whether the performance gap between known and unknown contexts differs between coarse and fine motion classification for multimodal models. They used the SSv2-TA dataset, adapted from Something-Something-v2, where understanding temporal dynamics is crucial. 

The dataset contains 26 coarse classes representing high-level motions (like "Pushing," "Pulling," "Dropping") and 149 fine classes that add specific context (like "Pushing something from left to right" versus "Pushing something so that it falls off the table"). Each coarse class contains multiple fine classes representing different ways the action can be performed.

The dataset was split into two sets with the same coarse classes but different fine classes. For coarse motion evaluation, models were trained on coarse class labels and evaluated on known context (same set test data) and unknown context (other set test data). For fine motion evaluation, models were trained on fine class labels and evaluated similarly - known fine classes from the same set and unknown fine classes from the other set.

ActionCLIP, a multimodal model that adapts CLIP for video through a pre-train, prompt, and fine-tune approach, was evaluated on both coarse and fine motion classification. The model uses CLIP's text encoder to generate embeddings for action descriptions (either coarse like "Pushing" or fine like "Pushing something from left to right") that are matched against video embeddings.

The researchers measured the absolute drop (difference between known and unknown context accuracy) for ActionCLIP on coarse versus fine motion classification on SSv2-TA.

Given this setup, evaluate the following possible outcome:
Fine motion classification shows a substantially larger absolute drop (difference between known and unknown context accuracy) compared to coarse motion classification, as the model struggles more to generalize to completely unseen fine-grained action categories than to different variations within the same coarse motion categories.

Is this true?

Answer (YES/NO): YES